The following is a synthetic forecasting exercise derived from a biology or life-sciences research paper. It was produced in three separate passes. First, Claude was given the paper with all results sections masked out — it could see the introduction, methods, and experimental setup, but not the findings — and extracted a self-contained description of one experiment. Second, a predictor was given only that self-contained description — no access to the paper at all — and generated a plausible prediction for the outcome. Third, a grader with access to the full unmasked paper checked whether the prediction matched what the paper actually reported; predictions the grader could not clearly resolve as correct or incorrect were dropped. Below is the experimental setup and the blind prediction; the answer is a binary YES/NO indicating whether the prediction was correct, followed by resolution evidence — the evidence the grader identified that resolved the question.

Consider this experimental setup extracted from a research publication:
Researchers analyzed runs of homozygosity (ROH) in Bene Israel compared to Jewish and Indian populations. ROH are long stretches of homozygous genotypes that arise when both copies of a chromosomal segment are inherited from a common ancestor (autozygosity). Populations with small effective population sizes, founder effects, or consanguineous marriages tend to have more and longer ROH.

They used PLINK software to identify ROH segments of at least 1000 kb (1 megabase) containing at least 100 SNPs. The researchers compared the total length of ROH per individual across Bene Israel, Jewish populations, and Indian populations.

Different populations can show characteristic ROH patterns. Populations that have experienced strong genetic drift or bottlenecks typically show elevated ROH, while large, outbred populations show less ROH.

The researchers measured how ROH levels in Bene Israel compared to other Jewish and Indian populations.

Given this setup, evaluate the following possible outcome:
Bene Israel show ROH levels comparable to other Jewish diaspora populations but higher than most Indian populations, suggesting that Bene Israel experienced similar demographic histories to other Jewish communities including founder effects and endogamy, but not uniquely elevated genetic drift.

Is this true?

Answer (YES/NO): NO